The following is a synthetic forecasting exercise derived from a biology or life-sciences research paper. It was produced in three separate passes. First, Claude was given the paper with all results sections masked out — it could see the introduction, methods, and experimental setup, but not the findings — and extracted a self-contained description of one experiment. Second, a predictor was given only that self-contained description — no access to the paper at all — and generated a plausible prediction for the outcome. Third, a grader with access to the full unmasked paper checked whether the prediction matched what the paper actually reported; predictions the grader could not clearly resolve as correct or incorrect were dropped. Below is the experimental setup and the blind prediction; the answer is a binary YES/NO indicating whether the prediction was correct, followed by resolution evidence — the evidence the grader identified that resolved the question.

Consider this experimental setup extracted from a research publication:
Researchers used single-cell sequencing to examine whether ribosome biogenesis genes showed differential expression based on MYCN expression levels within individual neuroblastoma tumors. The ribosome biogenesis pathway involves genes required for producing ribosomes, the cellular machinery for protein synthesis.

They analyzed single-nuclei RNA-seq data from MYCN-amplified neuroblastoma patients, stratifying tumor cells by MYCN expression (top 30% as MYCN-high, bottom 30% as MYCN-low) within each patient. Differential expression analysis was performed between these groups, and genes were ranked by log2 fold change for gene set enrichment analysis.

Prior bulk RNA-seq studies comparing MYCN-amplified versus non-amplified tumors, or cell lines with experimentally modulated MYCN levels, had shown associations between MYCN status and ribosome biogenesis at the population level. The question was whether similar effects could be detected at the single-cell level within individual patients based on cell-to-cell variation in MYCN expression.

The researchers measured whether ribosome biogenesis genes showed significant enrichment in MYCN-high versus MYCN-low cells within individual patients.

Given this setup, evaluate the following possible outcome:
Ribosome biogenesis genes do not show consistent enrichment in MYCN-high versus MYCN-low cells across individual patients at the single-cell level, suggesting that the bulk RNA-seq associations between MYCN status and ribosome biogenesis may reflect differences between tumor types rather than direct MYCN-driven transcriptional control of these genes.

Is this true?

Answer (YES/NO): NO